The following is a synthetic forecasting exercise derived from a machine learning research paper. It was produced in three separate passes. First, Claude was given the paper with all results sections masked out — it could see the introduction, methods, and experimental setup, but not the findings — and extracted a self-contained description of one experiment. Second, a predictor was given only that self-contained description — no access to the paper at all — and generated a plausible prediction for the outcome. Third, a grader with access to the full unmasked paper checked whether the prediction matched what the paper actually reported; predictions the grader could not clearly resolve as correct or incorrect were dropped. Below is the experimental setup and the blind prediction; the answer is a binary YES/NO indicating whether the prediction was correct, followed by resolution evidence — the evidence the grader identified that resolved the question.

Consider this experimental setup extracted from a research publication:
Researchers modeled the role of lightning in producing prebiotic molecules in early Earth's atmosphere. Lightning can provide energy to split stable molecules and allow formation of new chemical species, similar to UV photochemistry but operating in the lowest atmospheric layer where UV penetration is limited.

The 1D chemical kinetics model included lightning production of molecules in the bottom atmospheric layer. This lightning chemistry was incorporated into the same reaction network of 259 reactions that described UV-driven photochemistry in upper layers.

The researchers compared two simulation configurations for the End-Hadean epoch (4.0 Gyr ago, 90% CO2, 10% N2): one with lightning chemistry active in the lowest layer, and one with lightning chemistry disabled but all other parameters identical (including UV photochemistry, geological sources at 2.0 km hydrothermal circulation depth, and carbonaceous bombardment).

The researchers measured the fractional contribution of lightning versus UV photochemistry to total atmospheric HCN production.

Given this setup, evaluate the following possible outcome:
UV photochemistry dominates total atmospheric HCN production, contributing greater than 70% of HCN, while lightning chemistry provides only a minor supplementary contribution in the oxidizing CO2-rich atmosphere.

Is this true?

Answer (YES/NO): YES